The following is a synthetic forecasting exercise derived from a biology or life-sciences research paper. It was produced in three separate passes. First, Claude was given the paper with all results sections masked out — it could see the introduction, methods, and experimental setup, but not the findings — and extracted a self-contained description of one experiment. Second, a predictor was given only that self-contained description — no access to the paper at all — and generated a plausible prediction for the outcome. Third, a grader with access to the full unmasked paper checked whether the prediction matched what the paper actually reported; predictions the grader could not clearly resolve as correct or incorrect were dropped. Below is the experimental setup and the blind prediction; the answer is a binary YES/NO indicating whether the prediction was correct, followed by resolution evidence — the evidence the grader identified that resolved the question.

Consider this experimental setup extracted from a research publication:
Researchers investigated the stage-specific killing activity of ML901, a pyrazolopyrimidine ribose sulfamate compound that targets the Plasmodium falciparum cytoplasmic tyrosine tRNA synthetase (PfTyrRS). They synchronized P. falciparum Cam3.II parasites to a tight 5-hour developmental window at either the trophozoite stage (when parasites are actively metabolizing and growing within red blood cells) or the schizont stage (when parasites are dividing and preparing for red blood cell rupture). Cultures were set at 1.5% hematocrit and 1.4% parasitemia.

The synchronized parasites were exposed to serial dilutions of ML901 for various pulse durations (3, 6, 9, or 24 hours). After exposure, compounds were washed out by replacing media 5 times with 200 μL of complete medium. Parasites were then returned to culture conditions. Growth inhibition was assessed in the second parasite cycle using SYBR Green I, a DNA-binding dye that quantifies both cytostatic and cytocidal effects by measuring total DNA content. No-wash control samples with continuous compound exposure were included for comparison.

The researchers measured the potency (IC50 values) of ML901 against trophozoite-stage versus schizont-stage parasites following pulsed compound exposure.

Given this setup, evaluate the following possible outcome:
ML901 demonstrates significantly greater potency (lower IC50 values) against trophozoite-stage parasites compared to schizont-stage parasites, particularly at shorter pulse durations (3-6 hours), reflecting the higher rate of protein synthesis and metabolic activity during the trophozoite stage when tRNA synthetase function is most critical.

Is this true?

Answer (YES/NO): NO